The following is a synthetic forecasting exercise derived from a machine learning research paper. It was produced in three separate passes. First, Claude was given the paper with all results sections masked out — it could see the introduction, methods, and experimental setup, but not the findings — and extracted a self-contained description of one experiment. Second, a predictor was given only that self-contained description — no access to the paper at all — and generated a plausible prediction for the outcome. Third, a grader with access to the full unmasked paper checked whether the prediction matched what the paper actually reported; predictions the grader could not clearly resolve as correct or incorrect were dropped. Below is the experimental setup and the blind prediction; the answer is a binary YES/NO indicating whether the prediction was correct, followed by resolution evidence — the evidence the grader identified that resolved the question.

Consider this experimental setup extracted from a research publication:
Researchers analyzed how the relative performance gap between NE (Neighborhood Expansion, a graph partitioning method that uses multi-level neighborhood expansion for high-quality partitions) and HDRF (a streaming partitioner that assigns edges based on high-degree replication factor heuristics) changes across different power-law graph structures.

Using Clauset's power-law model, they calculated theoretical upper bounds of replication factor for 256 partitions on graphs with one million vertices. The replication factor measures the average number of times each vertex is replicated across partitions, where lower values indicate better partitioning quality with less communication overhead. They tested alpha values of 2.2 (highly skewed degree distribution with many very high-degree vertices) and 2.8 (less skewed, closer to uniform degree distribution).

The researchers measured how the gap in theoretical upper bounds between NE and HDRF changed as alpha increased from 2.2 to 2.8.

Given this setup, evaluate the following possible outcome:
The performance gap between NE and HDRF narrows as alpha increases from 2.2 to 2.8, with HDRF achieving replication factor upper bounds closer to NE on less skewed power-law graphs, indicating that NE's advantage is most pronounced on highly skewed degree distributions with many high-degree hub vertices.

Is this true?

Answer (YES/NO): YES